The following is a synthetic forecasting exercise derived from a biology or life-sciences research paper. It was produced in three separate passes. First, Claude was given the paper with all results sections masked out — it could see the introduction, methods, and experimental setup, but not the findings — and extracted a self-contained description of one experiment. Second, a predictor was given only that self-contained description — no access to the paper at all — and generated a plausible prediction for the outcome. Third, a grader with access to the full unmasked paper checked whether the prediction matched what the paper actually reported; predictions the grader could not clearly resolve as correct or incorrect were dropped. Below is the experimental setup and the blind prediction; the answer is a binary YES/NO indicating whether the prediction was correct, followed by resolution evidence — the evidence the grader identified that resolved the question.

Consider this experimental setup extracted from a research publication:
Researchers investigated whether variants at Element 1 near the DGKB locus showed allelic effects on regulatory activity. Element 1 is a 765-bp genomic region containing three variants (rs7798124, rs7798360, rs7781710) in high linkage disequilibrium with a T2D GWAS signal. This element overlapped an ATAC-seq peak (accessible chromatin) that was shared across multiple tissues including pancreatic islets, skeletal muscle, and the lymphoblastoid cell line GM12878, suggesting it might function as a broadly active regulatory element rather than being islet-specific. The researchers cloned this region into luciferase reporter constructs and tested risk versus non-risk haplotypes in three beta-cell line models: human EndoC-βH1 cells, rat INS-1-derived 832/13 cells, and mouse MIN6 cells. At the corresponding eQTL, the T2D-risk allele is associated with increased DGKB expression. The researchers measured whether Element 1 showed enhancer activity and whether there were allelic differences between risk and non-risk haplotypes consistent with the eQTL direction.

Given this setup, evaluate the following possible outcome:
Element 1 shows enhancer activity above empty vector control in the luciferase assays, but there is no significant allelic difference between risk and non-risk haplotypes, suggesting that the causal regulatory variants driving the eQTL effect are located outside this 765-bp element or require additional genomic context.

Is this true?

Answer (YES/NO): YES